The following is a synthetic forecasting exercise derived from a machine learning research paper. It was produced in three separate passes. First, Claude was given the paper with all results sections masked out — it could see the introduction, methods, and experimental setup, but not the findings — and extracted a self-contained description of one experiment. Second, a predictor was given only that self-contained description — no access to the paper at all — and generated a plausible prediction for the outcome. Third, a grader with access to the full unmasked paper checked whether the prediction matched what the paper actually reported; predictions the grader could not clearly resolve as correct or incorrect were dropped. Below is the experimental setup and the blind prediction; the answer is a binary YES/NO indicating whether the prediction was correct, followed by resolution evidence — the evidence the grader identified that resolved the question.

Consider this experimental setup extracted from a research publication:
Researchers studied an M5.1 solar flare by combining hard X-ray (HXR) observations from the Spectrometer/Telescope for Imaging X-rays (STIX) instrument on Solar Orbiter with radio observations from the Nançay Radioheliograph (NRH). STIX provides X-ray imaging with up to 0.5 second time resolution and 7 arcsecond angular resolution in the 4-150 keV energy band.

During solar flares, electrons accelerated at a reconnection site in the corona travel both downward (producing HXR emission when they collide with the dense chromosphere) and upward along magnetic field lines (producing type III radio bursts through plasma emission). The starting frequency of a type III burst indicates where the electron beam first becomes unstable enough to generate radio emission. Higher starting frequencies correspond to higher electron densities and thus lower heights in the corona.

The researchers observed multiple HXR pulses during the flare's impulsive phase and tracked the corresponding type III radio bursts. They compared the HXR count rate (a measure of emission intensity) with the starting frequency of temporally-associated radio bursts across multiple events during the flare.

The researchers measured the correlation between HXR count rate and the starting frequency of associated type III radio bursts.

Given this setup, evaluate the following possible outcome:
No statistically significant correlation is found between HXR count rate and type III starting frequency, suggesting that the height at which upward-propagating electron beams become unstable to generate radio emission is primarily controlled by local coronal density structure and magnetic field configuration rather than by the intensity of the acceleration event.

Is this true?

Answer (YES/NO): NO